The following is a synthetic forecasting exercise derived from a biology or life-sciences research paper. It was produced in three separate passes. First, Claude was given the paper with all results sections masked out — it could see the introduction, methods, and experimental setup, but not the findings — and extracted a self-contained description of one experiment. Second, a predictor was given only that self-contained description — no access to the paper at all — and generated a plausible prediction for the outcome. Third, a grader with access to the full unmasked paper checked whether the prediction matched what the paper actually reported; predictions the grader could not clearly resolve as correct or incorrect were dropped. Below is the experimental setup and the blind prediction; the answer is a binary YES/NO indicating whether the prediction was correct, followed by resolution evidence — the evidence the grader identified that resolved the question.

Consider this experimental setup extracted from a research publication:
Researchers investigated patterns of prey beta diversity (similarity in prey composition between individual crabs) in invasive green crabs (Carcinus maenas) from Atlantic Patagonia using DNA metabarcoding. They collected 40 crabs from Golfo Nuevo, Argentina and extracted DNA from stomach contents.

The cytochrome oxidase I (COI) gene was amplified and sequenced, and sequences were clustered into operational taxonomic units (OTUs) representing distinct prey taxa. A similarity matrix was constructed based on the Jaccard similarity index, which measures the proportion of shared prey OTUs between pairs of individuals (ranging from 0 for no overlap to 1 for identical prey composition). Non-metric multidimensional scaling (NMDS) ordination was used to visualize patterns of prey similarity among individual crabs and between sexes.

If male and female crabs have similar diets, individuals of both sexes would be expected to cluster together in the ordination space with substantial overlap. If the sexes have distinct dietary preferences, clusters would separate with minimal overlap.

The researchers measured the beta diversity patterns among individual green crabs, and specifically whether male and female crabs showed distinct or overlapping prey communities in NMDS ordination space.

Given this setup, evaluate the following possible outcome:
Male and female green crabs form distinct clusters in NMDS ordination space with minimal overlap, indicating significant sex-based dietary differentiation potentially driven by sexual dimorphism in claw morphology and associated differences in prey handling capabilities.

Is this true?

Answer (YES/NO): NO